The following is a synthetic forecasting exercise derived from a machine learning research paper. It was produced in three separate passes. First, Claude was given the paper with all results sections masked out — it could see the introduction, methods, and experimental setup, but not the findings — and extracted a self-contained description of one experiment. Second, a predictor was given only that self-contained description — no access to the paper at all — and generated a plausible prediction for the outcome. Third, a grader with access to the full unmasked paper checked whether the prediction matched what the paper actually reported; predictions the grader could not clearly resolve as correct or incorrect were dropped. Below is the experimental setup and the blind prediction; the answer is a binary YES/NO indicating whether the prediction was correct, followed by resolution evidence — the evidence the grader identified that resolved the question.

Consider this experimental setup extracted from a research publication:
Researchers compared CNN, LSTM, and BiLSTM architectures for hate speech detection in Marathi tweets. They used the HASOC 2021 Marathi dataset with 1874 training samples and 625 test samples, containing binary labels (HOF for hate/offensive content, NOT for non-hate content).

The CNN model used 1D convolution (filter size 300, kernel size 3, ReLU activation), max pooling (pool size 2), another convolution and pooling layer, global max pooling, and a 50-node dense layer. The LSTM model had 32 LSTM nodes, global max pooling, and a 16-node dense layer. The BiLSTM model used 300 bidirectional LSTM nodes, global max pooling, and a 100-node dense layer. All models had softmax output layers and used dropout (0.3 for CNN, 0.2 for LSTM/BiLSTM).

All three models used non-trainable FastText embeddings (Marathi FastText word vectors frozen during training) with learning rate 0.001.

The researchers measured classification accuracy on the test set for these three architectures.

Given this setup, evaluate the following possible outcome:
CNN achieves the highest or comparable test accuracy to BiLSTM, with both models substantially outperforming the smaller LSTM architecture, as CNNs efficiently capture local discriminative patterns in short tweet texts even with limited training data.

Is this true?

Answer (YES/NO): NO